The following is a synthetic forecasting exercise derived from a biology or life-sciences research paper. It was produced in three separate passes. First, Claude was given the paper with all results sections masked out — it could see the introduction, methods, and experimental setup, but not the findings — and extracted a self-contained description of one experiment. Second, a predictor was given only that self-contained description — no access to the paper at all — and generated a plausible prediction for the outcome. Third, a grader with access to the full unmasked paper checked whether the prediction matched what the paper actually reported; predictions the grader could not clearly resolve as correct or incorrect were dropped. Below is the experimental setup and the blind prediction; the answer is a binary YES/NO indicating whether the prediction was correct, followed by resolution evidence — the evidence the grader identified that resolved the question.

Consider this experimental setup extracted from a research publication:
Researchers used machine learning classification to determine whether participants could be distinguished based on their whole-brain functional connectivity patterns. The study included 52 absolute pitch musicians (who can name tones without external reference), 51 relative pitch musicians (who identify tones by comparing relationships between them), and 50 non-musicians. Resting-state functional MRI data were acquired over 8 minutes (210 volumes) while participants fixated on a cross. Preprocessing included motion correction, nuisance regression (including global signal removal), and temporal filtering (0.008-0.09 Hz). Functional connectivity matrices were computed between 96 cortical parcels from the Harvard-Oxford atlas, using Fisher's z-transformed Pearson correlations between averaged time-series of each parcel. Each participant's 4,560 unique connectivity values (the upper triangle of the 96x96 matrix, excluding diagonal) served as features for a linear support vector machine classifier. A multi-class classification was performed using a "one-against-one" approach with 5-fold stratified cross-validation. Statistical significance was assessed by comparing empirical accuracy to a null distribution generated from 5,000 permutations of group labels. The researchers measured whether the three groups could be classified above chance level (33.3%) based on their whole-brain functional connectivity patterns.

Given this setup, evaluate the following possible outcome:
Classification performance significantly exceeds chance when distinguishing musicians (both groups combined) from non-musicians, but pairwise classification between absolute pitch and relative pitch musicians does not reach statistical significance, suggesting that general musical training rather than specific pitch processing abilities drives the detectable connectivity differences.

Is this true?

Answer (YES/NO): YES